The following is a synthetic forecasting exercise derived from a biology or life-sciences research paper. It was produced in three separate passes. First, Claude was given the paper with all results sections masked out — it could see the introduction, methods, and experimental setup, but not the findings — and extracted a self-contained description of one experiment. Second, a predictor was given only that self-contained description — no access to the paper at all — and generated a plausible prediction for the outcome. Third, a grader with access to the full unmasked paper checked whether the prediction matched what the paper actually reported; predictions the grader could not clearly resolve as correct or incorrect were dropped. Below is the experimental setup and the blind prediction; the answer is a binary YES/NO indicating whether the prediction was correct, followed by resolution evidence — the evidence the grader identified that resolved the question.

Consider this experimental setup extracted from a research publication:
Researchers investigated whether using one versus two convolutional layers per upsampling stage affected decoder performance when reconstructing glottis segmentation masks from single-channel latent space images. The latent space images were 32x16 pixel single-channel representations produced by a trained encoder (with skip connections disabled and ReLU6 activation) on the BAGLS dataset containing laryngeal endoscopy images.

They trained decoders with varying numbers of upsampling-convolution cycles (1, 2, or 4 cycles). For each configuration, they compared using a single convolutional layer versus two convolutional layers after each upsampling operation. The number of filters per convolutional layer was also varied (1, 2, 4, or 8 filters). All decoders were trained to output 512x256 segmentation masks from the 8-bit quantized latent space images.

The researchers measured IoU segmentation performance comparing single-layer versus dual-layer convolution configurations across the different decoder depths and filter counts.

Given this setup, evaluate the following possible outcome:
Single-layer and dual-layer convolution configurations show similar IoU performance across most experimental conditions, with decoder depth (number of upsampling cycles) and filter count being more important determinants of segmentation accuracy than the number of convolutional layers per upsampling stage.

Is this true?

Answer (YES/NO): NO